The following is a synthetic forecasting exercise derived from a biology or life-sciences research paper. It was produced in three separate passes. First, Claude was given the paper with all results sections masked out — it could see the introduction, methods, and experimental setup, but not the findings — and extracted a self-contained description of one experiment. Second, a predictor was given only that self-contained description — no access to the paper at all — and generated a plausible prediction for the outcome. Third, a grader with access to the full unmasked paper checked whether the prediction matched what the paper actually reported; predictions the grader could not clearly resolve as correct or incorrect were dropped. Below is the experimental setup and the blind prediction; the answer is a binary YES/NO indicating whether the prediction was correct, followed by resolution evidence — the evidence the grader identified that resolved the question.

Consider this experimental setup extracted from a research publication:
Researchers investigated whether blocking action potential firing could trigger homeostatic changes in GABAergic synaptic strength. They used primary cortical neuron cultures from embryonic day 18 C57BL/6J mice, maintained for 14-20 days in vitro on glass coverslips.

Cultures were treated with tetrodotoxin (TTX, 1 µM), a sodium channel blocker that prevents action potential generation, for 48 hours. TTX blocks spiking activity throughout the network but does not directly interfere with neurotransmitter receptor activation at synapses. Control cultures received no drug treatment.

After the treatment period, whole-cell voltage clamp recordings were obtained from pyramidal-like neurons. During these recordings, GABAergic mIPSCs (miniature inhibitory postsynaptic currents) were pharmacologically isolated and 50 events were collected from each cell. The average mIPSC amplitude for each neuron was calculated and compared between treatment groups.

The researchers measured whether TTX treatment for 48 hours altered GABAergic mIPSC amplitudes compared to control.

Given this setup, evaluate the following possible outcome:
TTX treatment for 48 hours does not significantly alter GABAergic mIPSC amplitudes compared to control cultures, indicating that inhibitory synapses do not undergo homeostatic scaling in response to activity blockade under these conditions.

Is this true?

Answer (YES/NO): NO